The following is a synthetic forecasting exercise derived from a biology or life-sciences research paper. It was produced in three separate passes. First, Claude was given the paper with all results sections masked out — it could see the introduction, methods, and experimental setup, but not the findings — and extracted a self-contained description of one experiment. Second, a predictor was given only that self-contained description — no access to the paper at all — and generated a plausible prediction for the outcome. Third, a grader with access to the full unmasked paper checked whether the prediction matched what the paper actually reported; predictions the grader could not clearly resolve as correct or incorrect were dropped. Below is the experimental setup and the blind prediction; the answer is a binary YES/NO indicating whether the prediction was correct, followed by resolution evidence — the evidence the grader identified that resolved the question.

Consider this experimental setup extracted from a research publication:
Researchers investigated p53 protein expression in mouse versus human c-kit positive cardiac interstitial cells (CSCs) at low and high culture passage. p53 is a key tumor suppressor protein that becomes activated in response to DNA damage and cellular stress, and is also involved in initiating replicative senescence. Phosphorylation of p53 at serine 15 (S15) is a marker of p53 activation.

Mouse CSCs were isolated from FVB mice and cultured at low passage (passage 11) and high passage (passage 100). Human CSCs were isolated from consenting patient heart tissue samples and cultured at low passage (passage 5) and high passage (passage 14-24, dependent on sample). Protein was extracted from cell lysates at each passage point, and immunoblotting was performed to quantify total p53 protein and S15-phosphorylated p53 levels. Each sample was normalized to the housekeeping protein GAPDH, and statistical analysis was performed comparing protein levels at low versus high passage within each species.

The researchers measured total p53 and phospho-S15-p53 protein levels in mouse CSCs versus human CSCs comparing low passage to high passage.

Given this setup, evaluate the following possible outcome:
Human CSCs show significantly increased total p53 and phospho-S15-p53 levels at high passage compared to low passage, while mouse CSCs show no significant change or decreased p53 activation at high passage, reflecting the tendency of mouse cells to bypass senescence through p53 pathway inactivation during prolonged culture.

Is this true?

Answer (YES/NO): YES